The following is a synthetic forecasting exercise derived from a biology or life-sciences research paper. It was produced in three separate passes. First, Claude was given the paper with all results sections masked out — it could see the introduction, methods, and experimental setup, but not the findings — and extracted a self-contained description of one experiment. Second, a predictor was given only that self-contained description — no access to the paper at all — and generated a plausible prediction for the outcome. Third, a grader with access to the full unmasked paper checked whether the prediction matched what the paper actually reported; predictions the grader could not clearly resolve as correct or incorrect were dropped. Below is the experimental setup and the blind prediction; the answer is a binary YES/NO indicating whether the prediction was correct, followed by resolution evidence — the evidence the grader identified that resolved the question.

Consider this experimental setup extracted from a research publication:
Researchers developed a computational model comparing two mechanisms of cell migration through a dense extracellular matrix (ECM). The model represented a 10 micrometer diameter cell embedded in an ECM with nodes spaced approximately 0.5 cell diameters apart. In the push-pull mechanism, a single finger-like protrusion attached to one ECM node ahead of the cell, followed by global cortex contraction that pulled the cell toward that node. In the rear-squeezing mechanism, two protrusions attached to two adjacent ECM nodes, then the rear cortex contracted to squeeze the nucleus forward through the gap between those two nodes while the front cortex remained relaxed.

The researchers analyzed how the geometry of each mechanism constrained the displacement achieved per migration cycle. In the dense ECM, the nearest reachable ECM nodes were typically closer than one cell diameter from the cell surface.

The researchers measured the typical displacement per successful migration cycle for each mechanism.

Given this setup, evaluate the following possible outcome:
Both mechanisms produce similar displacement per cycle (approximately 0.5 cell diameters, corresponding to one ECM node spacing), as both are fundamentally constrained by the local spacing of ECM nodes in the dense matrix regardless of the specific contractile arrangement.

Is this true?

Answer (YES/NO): NO